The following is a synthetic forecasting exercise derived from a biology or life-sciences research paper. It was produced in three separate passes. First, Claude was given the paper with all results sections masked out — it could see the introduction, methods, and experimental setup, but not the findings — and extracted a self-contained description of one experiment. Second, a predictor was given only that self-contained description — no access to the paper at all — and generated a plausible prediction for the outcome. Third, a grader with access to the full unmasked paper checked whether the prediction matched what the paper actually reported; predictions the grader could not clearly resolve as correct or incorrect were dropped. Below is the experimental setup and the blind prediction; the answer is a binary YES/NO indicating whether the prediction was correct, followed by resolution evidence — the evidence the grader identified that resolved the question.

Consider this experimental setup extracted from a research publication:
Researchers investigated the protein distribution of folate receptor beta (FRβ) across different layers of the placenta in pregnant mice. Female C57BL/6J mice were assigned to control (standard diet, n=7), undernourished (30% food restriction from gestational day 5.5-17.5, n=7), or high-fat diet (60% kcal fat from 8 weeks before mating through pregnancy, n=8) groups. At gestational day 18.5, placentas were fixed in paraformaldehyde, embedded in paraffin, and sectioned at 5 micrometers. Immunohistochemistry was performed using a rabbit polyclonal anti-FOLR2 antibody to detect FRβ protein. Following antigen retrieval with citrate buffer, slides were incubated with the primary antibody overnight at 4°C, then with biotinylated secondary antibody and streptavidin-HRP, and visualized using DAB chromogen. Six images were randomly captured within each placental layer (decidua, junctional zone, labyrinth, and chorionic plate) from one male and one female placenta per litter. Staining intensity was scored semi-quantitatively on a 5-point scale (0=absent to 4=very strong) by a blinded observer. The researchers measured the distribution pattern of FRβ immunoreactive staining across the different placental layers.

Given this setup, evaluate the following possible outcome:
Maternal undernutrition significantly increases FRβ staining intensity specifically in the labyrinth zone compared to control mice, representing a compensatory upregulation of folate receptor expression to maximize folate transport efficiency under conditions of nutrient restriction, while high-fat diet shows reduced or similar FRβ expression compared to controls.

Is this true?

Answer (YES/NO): NO